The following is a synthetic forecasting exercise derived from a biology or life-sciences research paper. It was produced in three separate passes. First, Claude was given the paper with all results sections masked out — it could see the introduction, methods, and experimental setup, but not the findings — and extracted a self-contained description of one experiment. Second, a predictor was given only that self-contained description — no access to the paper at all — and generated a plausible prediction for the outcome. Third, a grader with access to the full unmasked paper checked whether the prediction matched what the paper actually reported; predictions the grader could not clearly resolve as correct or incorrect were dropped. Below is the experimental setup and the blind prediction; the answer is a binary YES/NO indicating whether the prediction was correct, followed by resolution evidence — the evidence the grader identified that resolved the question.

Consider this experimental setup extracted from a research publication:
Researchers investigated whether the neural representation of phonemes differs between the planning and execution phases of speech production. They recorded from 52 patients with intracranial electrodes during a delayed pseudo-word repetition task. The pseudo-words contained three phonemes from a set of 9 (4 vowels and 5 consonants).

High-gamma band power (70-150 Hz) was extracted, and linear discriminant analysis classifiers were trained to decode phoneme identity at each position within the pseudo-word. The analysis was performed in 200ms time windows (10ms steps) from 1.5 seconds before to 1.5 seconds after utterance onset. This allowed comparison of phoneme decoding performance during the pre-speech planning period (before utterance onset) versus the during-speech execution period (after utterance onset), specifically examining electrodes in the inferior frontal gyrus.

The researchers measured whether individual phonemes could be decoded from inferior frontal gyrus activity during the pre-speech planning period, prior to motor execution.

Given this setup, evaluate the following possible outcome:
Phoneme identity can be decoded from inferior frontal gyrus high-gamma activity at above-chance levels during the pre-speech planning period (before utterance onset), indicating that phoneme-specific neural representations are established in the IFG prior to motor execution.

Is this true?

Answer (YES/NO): NO